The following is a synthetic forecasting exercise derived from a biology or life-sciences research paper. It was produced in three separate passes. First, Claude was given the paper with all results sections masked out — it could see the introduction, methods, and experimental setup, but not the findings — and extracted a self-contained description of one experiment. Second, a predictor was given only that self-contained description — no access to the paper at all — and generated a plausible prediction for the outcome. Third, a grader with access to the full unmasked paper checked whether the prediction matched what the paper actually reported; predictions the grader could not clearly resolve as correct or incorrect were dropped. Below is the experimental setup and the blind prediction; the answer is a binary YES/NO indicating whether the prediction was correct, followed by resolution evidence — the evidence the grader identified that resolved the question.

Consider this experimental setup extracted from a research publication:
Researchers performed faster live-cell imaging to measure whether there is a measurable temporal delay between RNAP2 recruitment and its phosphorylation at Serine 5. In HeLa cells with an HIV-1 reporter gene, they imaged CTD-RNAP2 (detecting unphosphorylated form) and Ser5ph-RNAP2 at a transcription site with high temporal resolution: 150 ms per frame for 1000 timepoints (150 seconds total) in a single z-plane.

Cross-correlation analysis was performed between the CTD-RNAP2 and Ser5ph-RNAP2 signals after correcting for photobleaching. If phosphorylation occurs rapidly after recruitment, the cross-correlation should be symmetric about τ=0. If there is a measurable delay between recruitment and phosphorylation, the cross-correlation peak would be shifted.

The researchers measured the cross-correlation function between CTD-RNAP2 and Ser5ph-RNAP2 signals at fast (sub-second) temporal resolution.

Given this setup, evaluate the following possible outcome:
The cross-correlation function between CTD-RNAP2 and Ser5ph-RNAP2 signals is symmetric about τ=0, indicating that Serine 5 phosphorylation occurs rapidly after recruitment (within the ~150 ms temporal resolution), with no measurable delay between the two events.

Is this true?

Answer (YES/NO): NO